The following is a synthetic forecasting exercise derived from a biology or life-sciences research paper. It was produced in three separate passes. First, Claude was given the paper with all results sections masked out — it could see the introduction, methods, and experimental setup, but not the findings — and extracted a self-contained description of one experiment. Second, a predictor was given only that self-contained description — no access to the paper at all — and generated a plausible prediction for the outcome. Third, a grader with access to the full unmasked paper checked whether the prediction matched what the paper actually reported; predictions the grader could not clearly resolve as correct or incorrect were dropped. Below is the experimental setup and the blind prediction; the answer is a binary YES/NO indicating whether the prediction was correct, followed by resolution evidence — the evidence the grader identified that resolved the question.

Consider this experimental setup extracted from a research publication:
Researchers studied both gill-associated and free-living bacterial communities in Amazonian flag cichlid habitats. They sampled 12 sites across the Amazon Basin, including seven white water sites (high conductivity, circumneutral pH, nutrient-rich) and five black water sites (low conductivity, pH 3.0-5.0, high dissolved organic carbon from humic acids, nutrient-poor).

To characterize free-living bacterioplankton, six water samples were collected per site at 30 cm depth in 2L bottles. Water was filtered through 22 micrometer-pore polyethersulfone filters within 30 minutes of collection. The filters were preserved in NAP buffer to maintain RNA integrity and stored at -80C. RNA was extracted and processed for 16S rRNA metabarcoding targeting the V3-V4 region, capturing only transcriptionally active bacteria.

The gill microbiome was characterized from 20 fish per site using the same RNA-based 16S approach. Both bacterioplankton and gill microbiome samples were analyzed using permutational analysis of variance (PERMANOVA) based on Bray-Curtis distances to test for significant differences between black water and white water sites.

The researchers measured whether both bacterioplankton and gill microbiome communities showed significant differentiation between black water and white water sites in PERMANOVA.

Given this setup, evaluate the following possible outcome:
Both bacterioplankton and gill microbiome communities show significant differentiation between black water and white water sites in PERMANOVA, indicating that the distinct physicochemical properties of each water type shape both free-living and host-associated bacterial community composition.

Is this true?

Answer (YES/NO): YES